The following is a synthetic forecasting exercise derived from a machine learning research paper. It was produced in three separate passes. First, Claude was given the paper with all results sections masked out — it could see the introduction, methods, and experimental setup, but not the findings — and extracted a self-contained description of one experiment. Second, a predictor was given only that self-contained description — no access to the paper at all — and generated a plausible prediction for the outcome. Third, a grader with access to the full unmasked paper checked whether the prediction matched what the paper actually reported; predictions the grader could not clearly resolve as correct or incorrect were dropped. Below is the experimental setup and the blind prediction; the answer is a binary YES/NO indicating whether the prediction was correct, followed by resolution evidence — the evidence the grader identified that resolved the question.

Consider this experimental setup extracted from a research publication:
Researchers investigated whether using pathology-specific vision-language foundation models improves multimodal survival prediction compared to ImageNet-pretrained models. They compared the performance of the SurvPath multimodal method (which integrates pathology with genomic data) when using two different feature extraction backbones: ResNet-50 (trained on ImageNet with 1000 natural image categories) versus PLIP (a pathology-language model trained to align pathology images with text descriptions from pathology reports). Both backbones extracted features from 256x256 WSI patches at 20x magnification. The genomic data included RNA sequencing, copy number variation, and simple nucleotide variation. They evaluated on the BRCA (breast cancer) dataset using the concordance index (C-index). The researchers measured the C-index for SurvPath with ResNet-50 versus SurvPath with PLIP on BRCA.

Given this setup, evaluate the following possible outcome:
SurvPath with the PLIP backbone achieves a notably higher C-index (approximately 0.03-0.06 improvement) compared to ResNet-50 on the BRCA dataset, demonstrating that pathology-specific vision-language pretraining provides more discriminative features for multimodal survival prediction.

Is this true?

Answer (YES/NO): NO